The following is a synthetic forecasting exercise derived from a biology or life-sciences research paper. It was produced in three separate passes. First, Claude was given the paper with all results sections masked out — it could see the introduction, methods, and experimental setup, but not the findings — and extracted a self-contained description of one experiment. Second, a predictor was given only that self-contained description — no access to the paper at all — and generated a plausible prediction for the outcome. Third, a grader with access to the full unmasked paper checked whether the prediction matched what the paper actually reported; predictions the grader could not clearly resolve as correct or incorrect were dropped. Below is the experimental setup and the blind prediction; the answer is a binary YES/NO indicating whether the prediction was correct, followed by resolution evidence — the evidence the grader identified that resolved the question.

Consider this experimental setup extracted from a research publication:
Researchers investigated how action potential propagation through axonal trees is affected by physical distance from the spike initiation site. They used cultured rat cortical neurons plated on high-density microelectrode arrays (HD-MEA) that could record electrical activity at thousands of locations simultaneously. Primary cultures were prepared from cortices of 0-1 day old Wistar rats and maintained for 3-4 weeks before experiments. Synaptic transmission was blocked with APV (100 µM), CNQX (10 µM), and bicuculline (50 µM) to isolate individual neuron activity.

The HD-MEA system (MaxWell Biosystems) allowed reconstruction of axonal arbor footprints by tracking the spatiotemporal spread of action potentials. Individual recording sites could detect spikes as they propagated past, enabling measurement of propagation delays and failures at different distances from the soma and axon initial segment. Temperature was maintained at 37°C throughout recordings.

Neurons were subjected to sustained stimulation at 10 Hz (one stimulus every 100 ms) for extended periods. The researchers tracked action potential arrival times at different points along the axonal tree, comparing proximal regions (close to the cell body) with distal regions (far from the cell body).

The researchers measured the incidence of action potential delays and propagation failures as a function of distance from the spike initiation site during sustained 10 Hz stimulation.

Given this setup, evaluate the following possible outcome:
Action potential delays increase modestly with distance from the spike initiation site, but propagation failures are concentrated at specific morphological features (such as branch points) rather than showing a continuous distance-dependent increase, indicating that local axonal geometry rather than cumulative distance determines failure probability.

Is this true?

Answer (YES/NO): NO